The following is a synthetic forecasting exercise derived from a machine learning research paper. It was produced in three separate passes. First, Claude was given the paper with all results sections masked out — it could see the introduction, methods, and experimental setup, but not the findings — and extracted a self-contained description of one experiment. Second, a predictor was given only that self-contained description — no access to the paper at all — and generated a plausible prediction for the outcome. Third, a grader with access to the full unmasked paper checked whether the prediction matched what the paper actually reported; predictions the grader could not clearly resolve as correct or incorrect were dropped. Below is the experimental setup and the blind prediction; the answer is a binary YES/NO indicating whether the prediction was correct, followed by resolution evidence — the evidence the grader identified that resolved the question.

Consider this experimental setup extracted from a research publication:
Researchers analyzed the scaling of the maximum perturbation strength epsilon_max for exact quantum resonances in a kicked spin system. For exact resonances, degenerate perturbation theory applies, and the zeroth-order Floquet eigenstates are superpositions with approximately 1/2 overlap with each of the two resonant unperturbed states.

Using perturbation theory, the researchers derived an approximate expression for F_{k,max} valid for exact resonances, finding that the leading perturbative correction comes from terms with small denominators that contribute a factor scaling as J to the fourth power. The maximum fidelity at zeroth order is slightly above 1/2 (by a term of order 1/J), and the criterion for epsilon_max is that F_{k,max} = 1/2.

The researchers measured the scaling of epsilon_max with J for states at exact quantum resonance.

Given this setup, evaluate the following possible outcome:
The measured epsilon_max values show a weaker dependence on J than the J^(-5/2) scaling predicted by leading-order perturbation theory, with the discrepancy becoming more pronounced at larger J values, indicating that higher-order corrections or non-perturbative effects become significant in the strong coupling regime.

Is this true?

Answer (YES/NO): NO